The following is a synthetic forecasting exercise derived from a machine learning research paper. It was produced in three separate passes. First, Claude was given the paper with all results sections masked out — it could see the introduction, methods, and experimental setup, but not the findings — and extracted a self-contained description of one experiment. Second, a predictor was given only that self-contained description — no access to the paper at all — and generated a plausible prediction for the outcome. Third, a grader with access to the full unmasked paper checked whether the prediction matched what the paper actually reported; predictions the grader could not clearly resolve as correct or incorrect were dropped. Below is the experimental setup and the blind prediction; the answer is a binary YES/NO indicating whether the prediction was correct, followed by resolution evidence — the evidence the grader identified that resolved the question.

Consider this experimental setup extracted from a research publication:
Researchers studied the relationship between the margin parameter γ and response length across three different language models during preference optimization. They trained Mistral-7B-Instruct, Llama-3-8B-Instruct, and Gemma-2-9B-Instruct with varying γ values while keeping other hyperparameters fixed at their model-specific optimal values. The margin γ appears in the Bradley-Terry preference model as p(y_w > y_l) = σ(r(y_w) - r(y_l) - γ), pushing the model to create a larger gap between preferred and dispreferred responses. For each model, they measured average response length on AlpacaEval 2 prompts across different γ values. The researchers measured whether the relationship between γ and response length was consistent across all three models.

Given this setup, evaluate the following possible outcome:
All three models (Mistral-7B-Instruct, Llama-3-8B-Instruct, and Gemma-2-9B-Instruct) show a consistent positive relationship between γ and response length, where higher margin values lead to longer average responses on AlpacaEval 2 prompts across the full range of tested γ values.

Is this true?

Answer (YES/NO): NO